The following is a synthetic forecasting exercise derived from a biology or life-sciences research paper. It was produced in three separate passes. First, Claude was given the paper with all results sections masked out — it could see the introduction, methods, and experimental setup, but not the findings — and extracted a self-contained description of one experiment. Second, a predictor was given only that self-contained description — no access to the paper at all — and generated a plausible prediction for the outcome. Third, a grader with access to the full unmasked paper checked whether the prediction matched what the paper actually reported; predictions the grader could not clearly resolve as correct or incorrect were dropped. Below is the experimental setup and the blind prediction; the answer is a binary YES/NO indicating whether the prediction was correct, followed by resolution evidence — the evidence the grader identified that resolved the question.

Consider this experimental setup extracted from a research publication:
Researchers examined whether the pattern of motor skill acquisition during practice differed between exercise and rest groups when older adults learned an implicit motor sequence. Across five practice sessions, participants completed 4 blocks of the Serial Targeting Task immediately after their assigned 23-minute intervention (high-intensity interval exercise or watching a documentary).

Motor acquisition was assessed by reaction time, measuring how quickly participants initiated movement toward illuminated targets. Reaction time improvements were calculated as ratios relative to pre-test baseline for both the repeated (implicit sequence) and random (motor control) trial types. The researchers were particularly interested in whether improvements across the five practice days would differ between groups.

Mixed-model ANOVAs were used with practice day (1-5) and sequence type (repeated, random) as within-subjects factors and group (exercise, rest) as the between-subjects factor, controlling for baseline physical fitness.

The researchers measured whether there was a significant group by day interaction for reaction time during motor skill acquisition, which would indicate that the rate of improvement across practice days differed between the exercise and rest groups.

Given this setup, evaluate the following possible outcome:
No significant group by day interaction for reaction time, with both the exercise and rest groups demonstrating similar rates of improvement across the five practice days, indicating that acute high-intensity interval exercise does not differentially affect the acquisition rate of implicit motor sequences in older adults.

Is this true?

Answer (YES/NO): YES